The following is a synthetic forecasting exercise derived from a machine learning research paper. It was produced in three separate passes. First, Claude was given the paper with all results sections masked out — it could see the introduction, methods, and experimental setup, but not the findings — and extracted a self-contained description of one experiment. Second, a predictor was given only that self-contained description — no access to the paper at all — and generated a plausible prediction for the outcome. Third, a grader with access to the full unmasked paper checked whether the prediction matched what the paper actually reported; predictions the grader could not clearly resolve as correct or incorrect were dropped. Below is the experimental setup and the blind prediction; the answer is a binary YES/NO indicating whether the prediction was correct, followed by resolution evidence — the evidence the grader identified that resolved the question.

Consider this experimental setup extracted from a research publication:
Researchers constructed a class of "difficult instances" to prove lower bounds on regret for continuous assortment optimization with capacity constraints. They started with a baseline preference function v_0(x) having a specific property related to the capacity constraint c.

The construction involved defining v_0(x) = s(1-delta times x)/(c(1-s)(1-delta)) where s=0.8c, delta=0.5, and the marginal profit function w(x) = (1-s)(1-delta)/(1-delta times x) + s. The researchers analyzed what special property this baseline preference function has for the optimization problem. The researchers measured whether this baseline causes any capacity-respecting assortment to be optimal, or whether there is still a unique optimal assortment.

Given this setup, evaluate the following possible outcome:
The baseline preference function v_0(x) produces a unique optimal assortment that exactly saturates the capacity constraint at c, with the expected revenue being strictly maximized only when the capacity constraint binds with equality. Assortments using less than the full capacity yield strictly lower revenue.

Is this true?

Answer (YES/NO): NO